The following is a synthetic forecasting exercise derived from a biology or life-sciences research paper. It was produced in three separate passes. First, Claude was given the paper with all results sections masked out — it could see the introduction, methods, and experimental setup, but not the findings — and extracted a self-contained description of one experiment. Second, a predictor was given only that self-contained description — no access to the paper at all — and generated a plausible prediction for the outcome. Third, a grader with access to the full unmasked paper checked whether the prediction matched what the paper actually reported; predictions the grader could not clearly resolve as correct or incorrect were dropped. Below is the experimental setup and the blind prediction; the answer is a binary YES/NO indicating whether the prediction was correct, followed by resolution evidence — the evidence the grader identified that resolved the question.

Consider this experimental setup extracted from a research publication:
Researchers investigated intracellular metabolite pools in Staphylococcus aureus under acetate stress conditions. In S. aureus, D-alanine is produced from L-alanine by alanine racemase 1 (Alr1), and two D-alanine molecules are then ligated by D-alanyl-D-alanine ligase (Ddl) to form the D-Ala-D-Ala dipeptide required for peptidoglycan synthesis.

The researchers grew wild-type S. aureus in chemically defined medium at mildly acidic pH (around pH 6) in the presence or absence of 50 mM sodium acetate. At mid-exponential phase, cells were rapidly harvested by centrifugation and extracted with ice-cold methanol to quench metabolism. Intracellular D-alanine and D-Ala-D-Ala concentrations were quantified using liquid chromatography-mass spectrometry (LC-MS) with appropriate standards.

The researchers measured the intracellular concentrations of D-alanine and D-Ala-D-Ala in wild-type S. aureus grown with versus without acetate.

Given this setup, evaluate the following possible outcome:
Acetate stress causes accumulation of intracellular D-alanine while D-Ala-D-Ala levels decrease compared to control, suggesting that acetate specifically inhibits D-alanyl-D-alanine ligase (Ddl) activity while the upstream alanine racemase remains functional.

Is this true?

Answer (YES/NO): NO